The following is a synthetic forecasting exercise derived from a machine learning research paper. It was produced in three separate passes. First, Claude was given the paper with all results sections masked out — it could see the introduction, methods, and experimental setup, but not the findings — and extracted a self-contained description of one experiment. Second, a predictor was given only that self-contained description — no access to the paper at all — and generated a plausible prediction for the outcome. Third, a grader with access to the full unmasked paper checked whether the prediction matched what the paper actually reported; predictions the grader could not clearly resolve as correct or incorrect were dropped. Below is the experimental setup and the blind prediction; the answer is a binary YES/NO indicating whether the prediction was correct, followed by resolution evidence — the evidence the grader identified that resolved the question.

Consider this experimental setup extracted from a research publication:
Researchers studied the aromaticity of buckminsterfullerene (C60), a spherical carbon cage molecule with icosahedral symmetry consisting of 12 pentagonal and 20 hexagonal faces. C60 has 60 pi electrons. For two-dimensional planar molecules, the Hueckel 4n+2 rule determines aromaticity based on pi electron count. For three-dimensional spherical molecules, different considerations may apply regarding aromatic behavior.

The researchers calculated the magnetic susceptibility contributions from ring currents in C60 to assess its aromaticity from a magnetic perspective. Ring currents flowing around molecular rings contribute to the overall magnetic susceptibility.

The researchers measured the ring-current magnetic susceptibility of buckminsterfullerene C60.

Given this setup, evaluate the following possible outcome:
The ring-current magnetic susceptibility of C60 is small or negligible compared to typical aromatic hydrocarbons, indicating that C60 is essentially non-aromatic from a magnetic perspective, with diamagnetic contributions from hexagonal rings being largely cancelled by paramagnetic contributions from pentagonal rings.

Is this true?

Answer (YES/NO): YES